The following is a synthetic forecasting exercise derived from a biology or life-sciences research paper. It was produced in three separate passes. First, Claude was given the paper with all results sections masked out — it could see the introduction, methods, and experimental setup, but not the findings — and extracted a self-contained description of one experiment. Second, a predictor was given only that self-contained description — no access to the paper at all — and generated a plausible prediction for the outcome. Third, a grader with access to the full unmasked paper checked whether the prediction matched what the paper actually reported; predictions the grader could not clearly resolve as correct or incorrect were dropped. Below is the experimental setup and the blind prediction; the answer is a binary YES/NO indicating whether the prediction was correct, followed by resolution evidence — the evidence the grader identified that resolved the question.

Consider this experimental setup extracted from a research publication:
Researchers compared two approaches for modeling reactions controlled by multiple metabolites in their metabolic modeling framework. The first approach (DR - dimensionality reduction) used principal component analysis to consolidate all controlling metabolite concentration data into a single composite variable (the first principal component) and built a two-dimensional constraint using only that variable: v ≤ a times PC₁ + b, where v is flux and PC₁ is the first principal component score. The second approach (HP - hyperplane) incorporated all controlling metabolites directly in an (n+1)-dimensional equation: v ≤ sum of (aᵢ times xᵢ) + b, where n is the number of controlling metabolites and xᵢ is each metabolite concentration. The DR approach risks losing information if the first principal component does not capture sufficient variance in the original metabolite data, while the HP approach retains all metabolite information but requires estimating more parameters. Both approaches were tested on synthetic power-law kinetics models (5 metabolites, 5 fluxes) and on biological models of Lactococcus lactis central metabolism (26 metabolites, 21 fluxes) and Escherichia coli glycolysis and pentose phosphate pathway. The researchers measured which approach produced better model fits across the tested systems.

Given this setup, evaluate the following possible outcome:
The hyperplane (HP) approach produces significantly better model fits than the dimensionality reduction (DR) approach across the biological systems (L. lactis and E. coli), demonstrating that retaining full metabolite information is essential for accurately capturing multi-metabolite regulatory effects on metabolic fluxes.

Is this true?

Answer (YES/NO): NO